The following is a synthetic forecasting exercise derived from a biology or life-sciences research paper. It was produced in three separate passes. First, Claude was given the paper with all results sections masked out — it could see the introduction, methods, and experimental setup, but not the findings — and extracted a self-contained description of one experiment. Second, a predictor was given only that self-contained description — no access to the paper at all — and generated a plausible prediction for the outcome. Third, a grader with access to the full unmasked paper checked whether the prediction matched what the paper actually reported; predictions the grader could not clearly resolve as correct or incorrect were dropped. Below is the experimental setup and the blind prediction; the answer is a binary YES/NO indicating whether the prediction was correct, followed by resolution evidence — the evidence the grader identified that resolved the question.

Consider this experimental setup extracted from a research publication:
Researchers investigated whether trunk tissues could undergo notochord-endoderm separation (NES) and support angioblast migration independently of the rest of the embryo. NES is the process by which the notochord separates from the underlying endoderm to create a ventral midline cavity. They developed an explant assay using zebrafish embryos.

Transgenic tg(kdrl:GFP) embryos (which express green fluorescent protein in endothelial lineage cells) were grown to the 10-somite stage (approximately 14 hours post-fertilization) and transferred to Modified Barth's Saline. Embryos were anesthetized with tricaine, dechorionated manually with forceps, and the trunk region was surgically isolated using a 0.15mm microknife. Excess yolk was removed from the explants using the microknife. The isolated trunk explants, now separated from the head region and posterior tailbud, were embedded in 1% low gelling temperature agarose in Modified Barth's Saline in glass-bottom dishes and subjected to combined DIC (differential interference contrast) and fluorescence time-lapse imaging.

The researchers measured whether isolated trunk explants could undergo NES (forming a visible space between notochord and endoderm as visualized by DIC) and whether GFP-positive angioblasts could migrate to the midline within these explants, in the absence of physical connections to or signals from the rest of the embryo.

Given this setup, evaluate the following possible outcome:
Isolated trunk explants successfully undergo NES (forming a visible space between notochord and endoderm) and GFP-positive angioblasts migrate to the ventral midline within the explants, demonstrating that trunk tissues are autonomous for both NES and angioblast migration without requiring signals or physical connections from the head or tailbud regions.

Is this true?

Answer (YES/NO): YES